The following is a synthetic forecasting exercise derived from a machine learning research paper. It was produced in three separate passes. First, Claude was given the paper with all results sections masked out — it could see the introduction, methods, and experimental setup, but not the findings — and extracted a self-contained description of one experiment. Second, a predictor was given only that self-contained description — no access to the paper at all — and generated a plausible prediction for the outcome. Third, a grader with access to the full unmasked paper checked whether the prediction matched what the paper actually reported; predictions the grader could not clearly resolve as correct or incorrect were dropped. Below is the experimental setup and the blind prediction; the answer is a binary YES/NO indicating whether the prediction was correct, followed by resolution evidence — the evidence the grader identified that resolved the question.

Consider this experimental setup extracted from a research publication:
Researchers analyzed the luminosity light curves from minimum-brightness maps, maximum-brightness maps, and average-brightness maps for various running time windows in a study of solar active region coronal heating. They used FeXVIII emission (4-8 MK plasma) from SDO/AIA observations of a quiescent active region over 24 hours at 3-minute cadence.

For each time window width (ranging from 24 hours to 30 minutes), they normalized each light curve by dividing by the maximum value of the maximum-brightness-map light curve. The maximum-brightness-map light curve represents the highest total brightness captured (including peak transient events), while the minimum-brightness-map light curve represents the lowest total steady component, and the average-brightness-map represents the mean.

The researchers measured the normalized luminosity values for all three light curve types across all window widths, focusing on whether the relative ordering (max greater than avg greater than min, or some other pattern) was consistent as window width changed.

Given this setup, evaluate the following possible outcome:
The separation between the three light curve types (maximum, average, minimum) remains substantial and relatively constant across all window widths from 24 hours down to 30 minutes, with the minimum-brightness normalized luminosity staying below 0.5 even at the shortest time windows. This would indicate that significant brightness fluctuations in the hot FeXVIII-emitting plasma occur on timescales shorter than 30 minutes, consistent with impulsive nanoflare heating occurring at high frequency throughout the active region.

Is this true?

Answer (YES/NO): NO